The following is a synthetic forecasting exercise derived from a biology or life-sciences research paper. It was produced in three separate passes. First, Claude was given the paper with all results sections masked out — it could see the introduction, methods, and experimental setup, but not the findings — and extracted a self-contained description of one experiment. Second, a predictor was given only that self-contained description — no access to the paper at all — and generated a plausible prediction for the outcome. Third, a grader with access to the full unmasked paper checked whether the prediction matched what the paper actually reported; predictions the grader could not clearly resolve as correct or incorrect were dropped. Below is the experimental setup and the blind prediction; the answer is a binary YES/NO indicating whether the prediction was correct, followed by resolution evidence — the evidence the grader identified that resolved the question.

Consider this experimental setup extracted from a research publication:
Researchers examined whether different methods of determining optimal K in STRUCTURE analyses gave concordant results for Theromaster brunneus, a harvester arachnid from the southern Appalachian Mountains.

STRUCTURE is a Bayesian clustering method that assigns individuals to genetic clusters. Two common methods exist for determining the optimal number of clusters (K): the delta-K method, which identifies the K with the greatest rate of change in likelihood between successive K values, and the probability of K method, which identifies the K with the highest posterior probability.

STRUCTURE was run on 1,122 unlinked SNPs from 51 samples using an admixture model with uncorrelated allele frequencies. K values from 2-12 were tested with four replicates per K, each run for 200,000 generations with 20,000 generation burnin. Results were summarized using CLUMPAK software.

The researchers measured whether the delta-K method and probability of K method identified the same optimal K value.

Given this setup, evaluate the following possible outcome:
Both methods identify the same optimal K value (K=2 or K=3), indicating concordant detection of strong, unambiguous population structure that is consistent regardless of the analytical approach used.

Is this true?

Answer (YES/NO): NO